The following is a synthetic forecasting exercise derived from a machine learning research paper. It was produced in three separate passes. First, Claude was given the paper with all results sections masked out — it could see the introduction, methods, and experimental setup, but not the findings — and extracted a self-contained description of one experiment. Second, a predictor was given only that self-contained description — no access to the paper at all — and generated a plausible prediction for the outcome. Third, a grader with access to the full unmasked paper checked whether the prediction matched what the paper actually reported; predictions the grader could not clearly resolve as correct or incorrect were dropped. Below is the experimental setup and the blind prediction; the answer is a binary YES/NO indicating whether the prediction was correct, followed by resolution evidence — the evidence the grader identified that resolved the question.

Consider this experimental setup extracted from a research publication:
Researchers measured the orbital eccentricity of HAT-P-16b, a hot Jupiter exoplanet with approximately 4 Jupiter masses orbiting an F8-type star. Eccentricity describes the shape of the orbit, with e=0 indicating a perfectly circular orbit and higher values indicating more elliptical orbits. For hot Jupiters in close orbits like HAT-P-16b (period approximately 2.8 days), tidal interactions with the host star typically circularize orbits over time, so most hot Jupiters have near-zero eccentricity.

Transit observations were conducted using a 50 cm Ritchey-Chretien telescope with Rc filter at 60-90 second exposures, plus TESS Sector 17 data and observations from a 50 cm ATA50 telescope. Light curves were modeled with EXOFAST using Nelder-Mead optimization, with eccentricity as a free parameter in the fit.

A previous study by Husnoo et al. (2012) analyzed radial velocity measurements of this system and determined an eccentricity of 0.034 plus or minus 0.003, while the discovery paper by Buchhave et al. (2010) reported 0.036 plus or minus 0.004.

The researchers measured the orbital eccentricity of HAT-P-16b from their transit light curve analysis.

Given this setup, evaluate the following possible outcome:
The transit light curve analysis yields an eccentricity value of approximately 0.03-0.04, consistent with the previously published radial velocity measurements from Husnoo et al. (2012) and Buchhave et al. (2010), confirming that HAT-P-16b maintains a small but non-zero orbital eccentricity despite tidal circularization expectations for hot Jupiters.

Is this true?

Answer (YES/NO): NO